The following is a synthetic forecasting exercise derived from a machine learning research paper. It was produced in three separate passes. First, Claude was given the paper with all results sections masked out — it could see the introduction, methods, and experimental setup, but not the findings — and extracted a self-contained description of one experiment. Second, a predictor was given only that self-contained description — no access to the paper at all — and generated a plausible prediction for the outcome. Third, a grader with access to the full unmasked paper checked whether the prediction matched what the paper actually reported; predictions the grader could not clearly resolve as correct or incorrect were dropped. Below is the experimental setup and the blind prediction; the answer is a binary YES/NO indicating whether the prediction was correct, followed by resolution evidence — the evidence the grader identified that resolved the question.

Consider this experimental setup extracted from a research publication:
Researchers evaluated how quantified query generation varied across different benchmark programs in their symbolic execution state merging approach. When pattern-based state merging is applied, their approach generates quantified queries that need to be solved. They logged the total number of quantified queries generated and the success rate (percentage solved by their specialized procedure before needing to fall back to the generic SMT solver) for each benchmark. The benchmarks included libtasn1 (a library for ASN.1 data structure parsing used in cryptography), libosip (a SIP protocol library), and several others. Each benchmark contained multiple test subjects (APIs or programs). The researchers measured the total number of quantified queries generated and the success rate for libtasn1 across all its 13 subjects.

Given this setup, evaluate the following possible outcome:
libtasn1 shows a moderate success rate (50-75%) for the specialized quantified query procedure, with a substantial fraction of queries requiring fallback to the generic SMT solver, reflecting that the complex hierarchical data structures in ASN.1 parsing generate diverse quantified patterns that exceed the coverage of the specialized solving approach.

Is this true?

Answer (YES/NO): NO